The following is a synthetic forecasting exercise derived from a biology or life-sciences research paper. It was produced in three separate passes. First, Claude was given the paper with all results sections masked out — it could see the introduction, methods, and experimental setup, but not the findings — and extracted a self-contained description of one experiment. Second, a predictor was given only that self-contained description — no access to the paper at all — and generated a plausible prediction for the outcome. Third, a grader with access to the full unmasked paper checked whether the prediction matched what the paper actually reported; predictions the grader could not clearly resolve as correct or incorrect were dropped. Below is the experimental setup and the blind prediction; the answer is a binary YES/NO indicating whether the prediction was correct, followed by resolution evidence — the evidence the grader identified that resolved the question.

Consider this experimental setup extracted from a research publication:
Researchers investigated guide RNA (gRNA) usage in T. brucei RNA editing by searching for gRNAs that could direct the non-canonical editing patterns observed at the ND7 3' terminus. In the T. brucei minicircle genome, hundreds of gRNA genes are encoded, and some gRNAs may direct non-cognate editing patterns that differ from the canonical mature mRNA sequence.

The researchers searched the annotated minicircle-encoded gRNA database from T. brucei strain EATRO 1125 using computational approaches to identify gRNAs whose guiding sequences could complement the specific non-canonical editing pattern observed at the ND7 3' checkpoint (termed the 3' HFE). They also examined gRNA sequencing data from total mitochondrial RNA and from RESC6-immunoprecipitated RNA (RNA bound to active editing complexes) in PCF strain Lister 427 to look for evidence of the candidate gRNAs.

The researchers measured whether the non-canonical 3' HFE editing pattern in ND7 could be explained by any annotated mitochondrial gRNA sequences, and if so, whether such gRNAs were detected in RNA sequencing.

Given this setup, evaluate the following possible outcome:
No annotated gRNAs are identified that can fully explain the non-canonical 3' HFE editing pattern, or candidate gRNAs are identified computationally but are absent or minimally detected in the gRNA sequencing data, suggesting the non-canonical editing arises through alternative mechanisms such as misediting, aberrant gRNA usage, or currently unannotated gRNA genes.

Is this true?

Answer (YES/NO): NO